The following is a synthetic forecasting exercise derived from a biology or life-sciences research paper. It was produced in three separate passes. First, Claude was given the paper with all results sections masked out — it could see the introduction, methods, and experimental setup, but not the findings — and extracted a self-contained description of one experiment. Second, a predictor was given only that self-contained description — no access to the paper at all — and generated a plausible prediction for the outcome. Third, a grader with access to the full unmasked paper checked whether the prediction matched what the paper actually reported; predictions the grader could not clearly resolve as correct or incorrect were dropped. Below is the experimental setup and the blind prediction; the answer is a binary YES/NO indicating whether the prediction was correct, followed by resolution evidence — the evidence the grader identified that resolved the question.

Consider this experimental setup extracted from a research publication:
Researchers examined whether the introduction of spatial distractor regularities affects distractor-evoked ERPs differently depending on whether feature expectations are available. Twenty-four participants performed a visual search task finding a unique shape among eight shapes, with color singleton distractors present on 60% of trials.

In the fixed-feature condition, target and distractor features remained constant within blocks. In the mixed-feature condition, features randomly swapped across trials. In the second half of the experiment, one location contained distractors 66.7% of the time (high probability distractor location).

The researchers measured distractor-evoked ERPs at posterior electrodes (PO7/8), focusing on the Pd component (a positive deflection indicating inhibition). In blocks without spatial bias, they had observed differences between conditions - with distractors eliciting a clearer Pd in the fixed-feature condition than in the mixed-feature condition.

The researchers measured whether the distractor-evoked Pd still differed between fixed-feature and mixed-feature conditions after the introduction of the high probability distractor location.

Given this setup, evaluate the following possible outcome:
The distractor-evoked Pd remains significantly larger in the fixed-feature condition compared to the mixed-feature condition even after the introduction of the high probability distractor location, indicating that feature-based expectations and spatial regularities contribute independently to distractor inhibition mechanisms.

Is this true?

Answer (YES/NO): NO